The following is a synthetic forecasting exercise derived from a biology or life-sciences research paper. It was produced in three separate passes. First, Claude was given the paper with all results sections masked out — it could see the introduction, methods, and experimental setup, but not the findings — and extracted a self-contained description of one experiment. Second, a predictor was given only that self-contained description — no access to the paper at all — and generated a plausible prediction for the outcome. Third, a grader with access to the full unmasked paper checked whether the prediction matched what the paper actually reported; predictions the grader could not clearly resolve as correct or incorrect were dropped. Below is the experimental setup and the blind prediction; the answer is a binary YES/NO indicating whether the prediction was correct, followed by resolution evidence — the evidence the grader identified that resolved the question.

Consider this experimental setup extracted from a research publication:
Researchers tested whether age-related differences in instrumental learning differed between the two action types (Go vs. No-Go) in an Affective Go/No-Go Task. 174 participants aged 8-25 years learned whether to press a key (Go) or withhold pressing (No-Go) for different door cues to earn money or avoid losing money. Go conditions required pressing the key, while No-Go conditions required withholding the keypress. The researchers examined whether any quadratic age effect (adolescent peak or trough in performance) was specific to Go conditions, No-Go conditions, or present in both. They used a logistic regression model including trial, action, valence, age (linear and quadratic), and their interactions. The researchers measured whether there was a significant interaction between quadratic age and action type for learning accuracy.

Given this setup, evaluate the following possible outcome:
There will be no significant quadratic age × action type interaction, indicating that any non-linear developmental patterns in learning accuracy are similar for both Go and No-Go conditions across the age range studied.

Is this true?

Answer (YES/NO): YES